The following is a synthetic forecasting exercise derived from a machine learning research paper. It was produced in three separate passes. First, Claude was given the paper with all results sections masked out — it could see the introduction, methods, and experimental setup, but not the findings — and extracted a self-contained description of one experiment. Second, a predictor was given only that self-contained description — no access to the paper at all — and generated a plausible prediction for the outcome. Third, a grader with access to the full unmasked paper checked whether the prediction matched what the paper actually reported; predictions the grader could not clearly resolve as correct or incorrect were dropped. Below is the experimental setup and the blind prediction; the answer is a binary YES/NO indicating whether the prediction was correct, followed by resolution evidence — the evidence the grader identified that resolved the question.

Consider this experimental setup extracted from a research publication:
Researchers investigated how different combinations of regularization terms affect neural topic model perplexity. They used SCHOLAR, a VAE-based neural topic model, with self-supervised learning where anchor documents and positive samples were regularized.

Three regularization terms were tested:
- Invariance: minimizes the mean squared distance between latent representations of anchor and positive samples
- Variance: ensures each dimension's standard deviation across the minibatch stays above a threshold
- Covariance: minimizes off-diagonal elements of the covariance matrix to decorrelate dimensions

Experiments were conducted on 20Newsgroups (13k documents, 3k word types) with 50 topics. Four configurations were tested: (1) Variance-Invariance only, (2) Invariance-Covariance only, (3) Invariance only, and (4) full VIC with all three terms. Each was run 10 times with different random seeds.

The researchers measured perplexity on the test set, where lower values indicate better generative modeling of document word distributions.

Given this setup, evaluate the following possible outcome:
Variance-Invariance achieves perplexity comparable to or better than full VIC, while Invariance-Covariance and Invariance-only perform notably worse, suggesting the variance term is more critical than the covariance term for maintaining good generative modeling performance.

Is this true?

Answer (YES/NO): NO